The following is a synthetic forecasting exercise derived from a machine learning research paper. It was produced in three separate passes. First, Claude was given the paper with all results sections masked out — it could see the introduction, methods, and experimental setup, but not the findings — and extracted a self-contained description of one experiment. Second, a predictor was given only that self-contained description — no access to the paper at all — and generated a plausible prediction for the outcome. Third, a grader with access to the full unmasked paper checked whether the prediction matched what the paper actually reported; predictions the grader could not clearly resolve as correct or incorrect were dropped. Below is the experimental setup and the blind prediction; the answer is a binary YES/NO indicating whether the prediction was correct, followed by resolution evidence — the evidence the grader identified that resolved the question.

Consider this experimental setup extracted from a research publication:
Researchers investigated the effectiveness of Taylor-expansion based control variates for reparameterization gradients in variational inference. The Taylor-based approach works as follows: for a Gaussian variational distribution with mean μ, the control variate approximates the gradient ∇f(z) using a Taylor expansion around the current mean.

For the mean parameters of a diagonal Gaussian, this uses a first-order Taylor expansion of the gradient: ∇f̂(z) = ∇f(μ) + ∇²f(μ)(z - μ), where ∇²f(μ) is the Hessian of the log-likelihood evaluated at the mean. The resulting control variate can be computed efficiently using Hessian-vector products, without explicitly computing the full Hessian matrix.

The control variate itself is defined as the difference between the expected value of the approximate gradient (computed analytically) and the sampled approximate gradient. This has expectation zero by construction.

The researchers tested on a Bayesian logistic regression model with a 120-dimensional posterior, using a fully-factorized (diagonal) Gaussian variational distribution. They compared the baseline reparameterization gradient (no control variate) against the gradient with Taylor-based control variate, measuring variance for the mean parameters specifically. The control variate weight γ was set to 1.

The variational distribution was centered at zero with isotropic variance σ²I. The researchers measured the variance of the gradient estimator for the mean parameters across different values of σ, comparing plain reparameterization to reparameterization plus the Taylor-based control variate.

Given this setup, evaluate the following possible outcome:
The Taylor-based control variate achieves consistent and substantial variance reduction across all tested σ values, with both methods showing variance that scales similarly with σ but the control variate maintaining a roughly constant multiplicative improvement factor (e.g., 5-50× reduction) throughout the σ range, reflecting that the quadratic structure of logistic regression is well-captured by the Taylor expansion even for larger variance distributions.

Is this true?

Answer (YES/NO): NO